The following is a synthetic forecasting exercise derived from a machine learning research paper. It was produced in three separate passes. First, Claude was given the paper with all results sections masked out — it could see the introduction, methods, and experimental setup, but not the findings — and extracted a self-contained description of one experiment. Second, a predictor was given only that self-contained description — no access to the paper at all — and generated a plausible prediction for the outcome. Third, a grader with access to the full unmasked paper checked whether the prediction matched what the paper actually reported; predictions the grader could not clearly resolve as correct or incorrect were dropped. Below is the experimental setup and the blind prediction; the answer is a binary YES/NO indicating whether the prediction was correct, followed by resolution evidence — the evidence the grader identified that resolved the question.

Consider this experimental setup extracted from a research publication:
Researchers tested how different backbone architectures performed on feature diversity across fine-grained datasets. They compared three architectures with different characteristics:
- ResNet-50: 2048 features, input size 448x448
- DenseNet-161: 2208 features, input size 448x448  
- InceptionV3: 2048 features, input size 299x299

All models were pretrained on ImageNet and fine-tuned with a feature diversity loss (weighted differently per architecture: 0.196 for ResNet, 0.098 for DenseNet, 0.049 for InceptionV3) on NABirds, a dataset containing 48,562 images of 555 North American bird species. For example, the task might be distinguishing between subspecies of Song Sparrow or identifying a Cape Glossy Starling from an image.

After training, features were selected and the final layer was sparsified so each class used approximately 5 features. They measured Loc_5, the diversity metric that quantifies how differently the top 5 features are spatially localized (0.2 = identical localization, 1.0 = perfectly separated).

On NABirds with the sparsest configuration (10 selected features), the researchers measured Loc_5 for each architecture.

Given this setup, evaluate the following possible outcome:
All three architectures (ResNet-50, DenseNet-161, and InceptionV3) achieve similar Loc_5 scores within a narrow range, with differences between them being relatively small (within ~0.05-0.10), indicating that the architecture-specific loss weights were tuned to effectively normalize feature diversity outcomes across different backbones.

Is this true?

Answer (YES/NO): NO